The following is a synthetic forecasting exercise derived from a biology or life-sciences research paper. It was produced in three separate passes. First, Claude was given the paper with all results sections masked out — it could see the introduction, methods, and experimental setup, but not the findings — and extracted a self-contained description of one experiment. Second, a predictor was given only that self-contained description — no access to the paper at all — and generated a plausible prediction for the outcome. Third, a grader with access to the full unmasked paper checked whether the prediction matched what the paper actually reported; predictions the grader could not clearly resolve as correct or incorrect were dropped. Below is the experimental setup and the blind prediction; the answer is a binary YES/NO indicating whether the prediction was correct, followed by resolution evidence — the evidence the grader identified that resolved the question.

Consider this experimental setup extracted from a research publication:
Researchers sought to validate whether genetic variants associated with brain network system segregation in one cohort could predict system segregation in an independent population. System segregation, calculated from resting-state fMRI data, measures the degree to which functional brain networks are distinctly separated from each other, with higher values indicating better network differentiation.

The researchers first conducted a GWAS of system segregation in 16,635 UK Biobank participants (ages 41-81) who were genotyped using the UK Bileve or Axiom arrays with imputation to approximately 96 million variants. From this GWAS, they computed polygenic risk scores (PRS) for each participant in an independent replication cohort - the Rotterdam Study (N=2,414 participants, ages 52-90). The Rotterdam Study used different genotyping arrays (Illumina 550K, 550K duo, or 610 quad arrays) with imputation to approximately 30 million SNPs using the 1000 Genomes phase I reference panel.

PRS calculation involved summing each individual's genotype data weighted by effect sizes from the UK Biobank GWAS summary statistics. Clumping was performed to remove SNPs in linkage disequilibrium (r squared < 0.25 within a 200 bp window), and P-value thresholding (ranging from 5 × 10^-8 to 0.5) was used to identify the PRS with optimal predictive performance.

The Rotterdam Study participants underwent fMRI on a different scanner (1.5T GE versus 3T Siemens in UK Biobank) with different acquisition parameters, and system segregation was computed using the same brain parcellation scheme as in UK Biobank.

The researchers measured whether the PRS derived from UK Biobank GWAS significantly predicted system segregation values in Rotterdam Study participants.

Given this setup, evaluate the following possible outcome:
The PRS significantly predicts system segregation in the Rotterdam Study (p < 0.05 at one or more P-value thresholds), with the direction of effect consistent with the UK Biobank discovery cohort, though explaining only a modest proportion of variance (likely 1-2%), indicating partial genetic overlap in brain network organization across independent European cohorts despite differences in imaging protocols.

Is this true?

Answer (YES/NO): YES